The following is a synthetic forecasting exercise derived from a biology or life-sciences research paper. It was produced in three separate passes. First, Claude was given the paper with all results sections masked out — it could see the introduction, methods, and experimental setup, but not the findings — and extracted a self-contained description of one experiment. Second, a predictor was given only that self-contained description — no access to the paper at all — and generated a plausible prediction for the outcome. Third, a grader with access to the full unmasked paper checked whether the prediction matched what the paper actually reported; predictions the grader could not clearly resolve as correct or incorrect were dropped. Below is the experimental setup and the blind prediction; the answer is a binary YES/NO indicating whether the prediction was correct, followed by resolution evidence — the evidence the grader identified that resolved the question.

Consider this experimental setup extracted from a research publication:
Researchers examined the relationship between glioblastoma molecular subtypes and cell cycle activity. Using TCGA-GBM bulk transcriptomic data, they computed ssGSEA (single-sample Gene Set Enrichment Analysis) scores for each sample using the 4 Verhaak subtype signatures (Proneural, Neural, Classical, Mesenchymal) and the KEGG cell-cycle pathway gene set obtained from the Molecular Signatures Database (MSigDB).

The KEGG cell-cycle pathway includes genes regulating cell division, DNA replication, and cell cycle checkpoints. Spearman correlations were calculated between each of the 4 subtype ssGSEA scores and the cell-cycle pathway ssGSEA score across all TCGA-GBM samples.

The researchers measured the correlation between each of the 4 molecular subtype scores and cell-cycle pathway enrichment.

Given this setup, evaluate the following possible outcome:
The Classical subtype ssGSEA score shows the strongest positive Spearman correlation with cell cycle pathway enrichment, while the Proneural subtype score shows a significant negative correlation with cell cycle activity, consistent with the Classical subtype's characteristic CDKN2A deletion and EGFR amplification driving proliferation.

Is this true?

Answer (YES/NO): NO